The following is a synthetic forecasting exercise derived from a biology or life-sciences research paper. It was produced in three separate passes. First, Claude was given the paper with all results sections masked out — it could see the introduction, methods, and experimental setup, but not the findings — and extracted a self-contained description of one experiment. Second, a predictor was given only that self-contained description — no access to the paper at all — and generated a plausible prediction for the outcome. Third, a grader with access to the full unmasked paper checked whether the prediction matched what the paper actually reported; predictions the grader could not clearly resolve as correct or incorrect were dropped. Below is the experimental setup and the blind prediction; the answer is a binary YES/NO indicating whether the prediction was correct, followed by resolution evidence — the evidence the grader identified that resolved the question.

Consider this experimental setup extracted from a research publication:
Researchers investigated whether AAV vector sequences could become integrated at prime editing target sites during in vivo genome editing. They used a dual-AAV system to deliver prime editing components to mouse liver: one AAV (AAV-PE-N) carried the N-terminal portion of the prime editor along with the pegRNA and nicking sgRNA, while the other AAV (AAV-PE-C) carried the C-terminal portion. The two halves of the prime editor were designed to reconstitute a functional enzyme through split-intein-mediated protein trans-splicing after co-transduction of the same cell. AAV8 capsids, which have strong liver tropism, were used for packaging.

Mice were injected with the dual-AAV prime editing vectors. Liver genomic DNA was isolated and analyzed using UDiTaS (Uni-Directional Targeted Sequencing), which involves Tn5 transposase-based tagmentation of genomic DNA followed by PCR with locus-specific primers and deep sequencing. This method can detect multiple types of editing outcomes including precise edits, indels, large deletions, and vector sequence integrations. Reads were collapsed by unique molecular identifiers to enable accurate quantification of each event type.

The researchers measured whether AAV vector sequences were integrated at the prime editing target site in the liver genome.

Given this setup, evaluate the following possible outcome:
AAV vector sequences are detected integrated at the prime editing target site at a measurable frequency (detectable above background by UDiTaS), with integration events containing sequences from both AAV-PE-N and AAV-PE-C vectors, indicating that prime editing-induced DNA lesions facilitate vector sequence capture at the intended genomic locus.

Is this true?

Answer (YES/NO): NO